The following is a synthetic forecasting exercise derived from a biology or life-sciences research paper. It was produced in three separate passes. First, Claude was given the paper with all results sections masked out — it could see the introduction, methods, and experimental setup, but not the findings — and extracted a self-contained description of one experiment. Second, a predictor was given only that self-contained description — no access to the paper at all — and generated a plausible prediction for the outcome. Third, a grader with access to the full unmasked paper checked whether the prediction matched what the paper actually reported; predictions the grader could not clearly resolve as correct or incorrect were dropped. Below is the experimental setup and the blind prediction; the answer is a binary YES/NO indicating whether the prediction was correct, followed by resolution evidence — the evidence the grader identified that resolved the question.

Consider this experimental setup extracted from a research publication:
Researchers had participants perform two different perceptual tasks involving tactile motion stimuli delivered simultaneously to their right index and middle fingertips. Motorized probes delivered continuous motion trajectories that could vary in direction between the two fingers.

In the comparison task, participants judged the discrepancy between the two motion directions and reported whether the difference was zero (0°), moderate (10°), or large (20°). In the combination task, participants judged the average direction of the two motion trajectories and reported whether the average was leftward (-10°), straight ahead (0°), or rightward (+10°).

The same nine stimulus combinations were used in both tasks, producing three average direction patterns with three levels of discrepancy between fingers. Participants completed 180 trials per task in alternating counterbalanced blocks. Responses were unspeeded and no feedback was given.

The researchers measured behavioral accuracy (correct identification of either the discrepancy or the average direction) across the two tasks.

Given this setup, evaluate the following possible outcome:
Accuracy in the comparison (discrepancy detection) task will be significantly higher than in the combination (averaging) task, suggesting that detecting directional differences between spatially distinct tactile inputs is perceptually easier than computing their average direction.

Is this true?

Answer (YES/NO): NO